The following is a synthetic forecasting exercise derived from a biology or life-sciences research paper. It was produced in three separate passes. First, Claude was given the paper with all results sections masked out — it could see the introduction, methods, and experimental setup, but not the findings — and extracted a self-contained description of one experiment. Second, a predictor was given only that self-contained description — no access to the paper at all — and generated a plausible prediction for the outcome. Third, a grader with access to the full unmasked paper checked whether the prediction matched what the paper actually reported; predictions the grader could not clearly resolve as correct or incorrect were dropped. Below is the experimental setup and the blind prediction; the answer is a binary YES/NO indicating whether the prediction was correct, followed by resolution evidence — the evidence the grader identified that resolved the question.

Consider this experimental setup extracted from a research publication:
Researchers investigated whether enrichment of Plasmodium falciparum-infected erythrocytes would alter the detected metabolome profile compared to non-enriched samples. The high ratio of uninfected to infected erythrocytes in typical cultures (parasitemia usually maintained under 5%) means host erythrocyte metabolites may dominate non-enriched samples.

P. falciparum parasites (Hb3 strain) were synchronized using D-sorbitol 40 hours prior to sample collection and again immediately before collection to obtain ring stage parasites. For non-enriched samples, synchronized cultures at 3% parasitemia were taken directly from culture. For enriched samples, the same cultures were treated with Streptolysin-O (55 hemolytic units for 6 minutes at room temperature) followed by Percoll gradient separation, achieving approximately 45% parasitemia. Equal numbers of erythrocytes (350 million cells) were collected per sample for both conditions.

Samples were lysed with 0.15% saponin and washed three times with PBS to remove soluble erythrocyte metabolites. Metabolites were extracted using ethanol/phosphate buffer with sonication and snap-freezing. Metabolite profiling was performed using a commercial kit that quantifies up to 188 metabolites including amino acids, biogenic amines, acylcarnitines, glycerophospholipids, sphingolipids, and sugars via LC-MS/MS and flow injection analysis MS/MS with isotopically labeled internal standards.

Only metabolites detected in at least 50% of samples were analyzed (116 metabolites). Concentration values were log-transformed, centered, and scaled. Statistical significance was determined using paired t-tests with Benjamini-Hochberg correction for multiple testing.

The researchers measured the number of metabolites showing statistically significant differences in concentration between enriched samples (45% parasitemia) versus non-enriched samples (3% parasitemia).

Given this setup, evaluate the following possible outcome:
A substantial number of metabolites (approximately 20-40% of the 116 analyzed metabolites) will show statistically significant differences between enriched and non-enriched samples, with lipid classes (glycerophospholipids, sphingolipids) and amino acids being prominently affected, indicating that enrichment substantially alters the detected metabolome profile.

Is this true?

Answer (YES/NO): YES